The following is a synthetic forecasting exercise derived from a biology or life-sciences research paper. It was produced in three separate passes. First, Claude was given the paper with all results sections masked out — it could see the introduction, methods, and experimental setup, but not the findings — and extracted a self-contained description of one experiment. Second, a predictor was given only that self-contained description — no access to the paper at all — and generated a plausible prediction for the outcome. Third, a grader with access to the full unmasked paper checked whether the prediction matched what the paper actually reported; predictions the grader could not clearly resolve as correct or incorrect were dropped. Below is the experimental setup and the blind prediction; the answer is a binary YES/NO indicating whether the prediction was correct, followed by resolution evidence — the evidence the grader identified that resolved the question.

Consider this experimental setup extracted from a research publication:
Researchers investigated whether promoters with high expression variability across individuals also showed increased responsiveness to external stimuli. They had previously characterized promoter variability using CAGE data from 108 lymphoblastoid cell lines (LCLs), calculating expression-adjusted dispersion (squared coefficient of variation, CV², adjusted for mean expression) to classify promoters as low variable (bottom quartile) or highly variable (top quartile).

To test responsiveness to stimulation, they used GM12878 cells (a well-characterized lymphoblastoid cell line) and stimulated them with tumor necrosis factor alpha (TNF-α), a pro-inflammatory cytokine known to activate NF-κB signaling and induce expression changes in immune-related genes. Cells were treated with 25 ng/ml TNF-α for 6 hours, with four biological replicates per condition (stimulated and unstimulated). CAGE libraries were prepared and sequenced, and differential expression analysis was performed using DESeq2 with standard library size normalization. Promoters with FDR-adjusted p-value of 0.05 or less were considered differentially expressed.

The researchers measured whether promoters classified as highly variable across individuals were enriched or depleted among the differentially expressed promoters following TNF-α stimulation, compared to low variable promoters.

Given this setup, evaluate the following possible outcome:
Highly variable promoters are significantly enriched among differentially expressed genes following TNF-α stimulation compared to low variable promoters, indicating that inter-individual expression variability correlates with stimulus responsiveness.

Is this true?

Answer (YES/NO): YES